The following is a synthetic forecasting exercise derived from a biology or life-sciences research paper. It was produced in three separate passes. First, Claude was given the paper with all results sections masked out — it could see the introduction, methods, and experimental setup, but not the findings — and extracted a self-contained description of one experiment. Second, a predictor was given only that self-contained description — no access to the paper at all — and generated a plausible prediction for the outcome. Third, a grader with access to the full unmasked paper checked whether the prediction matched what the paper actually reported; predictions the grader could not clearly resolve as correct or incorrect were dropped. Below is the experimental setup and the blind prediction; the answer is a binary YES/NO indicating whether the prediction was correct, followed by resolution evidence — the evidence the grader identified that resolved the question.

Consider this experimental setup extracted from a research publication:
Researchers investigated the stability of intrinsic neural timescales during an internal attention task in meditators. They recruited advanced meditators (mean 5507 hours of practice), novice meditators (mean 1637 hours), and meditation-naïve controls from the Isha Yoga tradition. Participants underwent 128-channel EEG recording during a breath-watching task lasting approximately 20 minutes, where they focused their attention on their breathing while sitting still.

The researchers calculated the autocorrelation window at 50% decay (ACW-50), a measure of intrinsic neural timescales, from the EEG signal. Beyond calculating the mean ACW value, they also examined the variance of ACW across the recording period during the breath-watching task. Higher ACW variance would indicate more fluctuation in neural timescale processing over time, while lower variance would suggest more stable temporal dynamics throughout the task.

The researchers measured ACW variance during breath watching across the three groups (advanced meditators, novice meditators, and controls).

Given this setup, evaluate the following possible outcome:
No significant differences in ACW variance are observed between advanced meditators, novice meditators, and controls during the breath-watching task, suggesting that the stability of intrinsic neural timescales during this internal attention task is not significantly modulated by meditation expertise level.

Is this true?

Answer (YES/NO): NO